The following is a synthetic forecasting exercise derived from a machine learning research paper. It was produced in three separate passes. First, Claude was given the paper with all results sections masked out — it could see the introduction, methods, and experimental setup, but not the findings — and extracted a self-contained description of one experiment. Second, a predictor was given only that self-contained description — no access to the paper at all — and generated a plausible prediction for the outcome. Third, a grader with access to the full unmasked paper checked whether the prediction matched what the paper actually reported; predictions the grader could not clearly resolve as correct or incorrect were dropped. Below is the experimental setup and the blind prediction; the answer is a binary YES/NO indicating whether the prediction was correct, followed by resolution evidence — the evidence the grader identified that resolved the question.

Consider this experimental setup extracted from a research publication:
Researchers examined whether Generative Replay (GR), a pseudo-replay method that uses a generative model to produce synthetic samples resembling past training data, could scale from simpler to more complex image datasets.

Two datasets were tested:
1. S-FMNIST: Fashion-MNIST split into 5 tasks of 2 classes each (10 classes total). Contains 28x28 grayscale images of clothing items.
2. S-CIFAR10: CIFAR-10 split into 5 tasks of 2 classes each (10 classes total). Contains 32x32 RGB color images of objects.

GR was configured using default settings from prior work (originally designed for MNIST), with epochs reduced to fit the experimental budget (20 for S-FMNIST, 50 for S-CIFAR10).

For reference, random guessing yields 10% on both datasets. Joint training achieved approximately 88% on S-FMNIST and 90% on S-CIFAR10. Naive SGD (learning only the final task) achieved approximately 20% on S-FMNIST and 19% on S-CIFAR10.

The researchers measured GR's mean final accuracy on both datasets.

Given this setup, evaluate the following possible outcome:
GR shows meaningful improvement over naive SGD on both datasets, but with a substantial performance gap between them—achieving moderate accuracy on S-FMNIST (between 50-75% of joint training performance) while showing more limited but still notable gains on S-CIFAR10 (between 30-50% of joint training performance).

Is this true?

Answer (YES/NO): NO